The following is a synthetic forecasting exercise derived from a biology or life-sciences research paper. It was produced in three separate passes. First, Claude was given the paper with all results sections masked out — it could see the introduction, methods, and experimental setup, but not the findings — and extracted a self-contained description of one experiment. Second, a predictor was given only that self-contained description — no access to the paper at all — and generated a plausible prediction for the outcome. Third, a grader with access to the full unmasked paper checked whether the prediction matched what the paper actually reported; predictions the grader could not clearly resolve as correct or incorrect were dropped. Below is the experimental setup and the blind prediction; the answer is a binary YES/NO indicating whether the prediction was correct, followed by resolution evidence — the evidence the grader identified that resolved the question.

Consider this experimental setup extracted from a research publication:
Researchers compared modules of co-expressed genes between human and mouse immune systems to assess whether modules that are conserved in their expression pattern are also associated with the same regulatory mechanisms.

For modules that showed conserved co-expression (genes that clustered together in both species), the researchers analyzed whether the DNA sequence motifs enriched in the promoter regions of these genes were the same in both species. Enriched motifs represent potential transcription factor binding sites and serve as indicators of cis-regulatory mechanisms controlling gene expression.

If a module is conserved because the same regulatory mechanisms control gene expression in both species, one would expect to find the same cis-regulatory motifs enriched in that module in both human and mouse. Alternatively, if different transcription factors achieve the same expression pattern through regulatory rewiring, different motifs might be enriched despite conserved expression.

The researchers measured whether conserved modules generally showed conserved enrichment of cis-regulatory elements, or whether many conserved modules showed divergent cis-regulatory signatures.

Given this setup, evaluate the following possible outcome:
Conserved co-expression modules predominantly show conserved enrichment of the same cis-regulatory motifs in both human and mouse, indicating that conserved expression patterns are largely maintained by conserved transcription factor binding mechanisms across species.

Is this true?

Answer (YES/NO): NO